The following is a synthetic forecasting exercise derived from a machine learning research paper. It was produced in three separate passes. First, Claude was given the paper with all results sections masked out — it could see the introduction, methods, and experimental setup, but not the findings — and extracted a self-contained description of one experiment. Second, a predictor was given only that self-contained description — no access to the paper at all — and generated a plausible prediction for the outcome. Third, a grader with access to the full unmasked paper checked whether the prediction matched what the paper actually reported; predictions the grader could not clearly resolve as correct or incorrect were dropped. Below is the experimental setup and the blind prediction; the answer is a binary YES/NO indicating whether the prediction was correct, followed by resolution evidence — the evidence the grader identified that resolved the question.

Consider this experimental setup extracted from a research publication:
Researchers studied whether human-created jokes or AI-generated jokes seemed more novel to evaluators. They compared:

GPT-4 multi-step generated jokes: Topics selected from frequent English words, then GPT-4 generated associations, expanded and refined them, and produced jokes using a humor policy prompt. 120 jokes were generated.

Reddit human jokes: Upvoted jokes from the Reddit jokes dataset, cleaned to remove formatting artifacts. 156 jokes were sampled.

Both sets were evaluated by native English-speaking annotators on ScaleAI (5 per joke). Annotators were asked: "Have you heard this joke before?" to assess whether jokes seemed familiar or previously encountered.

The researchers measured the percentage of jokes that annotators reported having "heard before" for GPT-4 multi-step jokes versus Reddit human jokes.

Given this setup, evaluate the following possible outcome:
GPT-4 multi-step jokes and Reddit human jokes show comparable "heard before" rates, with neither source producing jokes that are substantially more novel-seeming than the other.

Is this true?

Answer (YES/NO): NO